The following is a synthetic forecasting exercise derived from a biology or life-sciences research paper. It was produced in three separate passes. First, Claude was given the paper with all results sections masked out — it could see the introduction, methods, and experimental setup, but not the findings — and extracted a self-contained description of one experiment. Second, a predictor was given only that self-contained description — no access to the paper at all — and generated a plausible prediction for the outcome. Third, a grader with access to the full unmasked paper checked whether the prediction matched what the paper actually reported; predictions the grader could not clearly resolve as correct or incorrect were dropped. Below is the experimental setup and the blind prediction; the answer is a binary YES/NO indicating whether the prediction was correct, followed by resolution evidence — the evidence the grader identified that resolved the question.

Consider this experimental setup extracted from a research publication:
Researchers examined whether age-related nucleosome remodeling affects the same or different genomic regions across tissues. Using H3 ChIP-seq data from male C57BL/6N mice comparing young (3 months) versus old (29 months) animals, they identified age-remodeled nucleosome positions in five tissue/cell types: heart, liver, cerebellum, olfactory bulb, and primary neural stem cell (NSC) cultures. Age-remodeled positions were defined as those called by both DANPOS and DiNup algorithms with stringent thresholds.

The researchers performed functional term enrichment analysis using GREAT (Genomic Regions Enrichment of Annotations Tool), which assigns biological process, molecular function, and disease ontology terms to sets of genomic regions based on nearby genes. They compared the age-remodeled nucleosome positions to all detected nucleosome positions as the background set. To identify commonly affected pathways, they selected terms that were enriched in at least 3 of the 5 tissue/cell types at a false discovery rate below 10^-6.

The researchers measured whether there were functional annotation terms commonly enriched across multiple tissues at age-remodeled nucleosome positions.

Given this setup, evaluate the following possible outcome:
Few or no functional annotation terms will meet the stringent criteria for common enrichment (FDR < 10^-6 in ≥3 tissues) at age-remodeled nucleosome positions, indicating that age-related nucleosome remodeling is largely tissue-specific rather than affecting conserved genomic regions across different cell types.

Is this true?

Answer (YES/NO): NO